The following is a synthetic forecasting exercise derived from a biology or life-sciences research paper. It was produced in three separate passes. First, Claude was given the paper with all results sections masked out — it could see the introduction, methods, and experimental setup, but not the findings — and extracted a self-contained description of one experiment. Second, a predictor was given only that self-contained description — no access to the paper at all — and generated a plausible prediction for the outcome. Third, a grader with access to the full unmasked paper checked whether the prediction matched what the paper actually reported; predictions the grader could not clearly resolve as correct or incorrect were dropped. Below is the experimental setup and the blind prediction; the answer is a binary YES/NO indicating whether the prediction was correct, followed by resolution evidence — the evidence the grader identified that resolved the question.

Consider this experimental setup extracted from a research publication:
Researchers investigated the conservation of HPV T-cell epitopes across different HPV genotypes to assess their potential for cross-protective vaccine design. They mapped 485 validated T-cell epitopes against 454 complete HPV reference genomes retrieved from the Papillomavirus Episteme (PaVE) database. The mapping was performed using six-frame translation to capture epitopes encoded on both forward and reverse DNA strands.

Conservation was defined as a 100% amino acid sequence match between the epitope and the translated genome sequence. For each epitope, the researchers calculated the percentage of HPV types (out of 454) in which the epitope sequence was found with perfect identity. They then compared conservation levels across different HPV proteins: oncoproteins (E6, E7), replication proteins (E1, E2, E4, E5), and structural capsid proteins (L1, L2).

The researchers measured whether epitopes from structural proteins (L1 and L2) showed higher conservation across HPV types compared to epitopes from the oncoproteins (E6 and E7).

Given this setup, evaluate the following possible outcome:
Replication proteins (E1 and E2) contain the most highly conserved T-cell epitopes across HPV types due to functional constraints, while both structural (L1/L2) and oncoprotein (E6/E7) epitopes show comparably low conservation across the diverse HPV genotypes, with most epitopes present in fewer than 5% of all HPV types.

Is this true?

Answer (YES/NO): NO